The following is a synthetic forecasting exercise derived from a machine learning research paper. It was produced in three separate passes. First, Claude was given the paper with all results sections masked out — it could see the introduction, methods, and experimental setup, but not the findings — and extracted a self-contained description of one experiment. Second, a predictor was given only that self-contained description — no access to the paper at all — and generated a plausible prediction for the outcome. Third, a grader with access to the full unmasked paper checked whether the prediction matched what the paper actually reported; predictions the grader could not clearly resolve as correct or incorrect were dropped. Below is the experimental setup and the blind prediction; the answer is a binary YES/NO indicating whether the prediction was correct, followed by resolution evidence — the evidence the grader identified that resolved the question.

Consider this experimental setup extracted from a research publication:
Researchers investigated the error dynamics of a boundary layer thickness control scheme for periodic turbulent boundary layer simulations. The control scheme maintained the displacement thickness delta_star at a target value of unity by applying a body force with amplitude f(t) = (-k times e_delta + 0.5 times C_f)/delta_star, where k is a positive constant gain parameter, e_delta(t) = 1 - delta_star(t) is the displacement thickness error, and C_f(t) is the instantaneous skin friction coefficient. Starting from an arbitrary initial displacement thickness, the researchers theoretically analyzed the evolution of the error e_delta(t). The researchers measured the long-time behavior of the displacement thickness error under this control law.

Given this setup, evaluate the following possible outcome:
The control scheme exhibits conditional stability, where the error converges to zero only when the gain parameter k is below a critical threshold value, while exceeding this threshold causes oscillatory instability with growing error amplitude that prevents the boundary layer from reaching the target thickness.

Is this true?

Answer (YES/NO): NO